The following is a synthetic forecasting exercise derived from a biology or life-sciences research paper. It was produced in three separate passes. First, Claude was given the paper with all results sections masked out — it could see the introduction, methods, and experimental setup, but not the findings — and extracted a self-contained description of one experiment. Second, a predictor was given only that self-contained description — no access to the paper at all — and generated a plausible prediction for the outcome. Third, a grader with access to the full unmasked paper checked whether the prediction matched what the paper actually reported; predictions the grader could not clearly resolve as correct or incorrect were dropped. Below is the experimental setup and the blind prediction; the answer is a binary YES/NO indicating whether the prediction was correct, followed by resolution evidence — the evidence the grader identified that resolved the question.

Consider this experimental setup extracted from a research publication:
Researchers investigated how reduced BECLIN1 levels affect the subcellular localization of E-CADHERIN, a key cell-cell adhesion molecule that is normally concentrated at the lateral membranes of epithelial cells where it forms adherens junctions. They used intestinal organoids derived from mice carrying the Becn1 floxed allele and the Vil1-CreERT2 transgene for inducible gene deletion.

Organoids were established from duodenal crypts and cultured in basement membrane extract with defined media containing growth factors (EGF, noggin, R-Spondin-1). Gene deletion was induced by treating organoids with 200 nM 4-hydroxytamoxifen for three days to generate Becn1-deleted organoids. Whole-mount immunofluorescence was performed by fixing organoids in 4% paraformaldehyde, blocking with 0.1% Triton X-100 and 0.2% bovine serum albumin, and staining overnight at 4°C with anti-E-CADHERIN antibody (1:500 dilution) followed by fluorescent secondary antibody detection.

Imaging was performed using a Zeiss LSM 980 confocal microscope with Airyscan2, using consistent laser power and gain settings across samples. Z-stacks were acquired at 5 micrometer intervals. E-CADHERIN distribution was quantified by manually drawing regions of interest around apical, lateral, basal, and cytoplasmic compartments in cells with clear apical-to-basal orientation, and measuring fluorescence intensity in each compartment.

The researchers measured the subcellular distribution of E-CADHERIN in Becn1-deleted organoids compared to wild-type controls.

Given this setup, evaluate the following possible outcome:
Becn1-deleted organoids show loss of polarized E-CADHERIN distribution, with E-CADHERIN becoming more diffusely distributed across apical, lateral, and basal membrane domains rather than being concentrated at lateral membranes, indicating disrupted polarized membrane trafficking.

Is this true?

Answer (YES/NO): NO